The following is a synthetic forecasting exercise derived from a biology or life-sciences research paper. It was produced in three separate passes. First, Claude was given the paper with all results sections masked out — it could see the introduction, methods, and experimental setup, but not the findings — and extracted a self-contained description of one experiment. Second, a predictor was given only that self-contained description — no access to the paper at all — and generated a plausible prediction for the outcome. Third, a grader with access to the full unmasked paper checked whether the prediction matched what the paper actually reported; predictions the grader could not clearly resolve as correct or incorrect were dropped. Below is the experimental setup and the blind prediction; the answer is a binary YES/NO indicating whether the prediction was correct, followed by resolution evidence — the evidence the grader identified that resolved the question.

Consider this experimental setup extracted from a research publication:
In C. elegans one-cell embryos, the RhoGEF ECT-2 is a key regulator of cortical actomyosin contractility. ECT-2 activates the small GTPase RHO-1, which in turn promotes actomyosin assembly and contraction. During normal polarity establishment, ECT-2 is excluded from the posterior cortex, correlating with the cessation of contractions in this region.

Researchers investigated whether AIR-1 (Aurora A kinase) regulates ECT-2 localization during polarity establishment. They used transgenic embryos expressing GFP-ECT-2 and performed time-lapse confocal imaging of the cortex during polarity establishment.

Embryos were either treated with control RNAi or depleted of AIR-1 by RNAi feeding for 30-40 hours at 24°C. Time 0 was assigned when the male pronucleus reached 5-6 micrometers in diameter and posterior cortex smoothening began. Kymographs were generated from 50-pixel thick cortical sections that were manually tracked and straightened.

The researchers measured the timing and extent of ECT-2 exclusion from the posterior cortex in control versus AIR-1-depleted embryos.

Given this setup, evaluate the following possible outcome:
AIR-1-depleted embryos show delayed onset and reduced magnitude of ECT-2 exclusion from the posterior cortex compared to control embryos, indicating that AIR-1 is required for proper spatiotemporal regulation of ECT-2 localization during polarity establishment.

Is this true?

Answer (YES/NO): NO